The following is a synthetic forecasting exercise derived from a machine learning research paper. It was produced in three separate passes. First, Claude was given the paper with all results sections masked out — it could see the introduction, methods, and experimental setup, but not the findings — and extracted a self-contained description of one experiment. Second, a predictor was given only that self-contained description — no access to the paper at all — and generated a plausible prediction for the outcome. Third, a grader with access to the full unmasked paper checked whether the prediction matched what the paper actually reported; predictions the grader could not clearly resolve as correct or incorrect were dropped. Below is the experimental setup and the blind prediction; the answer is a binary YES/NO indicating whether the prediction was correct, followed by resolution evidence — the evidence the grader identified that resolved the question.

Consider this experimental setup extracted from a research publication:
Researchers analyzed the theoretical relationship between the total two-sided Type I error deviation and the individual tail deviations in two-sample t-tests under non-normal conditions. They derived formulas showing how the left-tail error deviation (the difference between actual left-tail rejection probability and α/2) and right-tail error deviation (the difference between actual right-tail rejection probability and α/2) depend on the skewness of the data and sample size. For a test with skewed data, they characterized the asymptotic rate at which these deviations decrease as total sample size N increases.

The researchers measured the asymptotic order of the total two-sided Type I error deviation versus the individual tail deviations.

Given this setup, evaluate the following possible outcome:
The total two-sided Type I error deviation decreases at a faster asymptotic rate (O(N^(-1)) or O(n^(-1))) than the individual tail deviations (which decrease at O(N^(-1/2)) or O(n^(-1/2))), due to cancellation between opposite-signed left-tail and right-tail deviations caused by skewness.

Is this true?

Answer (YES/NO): YES